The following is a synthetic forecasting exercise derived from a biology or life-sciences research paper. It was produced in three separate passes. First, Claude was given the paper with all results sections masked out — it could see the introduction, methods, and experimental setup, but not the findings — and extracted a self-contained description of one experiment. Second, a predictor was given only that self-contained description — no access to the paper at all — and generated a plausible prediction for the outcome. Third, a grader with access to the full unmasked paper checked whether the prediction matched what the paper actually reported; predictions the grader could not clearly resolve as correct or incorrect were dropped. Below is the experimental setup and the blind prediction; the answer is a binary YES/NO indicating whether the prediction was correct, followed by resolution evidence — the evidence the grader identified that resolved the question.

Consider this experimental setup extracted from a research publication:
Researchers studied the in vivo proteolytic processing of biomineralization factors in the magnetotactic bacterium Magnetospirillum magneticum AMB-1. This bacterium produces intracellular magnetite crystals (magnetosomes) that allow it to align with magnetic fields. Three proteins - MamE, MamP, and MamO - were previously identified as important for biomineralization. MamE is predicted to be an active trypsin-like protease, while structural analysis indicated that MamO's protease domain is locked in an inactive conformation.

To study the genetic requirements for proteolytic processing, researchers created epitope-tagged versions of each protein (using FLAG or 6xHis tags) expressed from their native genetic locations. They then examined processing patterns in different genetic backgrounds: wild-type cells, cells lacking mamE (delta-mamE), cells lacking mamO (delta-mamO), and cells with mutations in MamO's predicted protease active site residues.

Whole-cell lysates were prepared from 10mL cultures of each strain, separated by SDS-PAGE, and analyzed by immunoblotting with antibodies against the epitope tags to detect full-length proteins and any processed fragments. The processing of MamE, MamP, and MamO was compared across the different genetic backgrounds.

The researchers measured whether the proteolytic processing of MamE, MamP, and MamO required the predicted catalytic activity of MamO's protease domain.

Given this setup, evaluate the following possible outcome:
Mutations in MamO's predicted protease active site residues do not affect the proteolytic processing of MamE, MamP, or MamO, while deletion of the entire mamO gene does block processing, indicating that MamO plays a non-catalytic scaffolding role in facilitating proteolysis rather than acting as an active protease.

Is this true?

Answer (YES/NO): YES